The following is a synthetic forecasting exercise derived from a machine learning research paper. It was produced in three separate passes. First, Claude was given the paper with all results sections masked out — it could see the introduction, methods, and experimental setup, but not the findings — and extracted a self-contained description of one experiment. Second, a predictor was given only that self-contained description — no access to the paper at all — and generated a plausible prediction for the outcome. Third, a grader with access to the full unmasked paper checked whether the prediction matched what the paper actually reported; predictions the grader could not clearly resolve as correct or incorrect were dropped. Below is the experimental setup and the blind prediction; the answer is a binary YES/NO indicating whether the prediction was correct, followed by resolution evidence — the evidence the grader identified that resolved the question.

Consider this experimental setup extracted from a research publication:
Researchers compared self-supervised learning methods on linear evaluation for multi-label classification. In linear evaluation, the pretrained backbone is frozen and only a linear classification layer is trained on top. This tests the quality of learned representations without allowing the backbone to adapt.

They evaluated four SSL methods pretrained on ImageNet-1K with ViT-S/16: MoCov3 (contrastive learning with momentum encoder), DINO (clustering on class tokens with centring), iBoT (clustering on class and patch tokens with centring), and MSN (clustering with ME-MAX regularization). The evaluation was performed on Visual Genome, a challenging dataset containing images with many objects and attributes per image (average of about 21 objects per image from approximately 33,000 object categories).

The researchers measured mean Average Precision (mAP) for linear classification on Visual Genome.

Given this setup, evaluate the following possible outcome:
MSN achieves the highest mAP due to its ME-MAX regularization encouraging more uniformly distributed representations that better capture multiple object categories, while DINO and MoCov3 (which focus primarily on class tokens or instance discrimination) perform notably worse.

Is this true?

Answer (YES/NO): NO